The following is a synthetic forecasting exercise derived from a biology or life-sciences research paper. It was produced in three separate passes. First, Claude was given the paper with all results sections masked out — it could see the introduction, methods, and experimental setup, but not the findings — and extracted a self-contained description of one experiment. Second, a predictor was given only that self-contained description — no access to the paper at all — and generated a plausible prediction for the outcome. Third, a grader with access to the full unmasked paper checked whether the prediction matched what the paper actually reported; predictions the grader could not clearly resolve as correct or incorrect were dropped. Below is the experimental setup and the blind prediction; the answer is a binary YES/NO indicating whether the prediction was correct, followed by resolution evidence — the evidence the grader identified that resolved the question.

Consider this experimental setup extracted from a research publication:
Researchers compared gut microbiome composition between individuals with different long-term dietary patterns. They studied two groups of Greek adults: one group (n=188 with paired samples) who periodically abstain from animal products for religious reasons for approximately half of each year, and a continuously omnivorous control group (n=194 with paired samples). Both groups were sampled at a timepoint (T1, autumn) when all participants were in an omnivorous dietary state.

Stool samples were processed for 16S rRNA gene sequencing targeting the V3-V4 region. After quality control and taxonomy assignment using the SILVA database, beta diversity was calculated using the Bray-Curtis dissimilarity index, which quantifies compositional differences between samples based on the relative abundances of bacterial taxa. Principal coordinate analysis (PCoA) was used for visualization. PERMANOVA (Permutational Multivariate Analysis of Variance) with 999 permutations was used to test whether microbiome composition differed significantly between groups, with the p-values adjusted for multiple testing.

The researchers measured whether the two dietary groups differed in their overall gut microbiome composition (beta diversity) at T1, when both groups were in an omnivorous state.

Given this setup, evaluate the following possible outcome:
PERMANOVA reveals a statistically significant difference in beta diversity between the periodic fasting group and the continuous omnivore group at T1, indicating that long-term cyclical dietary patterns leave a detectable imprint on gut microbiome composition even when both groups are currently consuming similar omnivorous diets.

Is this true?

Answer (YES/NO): NO